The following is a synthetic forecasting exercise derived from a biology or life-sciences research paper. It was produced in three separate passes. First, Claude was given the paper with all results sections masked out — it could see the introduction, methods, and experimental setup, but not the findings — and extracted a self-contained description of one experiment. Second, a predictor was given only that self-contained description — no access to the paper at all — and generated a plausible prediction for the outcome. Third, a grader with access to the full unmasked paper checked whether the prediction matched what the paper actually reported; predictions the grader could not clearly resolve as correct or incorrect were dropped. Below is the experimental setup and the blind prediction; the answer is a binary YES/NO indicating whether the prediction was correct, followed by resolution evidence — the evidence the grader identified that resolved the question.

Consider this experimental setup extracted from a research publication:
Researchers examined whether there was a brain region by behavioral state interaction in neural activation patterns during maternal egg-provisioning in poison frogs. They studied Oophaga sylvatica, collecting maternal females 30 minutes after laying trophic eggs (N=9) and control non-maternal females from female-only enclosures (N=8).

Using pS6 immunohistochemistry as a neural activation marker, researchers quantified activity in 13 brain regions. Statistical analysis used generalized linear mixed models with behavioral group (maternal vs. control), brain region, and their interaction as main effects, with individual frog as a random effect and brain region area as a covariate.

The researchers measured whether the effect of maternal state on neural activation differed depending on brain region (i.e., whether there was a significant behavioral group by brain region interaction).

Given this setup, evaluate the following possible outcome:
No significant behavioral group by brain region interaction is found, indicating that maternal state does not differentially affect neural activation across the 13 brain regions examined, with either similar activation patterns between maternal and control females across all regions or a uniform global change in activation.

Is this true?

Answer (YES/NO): NO